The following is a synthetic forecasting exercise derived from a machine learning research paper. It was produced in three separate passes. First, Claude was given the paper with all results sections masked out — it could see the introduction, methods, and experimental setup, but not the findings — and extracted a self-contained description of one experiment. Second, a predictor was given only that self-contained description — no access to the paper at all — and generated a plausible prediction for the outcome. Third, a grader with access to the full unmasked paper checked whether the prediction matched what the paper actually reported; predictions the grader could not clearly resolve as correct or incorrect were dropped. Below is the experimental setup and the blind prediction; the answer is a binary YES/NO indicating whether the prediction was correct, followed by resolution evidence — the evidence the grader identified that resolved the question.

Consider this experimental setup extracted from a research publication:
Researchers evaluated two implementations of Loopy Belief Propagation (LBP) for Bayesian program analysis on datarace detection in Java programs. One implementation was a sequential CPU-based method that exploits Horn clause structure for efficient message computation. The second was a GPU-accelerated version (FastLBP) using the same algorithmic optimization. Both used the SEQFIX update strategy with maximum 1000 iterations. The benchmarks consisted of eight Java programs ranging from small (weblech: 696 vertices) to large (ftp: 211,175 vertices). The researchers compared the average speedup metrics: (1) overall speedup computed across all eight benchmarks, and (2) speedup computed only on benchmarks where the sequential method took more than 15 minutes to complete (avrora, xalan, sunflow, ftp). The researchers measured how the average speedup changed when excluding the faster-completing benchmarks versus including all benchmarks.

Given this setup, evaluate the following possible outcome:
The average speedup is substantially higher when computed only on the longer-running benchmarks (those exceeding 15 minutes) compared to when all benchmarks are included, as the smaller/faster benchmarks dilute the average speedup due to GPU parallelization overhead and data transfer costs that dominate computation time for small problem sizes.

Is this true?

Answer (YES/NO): YES